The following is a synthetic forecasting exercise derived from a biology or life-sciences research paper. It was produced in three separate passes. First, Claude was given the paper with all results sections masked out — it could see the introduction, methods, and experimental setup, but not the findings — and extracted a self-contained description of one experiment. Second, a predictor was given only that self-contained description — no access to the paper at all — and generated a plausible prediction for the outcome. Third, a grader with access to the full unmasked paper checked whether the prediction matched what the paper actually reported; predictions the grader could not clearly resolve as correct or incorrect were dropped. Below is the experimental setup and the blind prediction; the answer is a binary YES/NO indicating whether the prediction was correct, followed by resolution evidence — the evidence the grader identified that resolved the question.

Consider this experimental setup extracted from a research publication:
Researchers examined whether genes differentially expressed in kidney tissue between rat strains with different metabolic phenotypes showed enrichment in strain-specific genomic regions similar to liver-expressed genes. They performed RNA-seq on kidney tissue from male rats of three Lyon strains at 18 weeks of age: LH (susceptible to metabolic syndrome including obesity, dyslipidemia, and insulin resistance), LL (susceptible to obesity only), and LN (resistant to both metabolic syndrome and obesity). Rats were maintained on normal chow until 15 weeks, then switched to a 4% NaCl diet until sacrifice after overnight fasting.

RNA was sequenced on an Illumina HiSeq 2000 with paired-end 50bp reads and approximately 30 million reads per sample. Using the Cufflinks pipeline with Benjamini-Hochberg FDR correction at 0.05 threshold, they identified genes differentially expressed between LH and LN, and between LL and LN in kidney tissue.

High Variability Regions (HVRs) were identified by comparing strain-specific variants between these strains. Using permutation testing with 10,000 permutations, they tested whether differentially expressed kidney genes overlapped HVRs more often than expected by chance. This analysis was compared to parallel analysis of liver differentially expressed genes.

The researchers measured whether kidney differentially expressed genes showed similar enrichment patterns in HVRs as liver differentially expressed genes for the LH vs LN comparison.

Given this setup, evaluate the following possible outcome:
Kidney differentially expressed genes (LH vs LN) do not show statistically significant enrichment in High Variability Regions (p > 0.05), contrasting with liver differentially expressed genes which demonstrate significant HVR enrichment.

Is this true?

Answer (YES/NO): NO